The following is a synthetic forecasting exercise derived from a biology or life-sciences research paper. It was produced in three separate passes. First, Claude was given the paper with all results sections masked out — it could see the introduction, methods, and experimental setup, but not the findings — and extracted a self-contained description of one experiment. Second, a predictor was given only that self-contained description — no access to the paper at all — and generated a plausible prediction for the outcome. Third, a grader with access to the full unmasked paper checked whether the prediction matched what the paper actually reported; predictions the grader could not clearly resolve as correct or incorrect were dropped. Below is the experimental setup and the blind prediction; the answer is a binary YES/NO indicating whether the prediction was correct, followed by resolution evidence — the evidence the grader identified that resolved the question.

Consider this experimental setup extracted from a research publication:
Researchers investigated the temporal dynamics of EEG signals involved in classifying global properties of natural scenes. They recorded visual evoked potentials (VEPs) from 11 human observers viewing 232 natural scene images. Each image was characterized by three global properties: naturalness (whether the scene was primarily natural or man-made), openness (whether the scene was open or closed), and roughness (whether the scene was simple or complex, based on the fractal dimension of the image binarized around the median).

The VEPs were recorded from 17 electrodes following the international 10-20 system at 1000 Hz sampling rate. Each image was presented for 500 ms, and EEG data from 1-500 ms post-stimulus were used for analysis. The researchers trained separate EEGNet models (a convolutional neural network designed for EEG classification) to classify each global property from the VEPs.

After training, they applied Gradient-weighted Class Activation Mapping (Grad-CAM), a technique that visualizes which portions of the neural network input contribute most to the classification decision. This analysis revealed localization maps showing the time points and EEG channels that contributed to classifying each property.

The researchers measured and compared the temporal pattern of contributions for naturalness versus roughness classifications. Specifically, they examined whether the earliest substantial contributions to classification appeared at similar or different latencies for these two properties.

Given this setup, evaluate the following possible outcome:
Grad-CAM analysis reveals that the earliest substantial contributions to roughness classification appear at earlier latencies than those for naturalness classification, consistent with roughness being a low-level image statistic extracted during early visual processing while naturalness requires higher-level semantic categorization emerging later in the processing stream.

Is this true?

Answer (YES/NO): NO